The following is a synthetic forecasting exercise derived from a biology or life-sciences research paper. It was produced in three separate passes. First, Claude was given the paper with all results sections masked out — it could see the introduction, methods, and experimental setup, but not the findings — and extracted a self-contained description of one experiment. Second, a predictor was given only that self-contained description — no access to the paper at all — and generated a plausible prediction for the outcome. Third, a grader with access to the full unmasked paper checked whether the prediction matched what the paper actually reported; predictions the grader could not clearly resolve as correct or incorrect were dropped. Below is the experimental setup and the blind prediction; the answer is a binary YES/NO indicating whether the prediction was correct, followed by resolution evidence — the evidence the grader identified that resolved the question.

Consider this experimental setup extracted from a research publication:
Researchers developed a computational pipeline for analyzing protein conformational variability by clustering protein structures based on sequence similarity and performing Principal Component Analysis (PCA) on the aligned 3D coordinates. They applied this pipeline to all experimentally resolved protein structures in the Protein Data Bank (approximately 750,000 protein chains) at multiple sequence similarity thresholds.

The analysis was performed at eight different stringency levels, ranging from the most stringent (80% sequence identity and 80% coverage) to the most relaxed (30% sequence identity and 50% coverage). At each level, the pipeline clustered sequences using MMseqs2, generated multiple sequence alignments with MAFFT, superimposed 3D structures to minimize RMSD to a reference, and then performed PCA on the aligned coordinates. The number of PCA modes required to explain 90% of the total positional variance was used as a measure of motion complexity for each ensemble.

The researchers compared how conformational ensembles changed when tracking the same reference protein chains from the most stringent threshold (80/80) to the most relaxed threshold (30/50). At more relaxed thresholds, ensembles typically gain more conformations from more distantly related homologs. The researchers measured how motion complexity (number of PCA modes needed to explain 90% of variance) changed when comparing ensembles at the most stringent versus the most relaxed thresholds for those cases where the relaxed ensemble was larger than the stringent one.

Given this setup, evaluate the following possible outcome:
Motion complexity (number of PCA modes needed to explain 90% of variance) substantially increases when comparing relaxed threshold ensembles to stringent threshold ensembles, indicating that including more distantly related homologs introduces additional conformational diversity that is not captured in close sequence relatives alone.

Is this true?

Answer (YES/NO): NO